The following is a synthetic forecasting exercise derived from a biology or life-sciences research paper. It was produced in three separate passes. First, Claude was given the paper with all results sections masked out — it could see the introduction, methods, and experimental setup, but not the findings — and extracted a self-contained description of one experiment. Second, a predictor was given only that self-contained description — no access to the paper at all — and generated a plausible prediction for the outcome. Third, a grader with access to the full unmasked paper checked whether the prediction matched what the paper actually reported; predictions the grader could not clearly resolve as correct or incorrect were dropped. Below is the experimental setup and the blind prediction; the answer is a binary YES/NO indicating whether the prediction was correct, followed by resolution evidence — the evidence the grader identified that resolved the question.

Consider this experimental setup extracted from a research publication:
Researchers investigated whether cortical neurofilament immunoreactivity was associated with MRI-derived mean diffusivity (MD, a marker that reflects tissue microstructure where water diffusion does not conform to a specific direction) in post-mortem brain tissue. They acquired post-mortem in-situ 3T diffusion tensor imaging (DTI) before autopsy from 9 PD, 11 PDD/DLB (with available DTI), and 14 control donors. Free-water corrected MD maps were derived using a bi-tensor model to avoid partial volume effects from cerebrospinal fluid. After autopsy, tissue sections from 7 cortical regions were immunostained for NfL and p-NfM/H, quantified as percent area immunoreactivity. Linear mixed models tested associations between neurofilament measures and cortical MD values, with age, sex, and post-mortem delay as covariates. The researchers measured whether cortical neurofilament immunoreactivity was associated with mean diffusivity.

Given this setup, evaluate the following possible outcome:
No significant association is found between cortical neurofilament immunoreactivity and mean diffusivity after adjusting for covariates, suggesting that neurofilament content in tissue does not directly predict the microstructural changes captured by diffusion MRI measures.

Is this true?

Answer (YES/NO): NO